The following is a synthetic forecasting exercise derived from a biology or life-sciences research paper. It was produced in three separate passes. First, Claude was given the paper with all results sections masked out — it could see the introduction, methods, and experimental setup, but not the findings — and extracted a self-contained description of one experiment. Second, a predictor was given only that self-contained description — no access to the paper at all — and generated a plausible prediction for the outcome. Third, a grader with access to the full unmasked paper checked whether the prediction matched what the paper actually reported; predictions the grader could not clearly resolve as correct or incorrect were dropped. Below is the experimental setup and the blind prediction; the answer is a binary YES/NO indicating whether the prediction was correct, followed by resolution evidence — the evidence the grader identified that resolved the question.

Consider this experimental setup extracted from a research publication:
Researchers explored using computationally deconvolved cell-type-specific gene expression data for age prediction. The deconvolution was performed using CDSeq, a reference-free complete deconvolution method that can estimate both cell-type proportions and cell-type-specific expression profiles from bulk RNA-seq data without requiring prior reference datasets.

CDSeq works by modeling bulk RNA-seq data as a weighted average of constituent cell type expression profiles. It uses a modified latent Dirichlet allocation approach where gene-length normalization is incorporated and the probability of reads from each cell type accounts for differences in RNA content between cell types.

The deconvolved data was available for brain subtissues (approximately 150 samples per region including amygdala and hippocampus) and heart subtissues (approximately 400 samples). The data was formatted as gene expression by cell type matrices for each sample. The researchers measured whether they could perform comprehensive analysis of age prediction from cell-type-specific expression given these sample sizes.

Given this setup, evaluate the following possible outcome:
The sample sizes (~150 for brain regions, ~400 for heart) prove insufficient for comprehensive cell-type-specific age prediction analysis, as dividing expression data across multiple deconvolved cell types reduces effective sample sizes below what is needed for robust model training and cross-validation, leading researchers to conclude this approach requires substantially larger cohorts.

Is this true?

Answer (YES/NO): YES